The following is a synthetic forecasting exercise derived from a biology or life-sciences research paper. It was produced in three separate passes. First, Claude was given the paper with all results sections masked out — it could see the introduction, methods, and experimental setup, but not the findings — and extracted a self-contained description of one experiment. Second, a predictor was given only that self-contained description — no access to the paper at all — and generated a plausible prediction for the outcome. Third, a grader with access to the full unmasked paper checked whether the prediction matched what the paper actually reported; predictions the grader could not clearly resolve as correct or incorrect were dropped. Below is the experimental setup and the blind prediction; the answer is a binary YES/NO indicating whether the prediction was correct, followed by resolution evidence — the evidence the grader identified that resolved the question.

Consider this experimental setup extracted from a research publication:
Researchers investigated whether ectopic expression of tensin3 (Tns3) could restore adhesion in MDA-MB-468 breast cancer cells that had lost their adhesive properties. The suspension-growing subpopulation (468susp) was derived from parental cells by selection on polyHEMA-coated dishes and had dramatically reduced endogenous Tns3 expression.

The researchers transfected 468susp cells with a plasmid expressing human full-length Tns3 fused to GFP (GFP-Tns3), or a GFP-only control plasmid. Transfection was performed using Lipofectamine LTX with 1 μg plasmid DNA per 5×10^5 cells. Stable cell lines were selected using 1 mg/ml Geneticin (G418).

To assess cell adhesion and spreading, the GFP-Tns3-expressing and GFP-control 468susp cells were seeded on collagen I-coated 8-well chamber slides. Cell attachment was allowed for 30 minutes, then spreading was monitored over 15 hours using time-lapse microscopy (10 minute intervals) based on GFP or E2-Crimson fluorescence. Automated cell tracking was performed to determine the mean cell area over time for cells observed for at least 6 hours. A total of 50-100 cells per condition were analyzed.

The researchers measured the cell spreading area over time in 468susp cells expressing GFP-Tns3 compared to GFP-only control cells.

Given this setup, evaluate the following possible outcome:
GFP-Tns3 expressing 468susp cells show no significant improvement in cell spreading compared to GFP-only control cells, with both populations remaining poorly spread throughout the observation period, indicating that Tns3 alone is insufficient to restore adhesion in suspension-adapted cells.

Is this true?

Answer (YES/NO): NO